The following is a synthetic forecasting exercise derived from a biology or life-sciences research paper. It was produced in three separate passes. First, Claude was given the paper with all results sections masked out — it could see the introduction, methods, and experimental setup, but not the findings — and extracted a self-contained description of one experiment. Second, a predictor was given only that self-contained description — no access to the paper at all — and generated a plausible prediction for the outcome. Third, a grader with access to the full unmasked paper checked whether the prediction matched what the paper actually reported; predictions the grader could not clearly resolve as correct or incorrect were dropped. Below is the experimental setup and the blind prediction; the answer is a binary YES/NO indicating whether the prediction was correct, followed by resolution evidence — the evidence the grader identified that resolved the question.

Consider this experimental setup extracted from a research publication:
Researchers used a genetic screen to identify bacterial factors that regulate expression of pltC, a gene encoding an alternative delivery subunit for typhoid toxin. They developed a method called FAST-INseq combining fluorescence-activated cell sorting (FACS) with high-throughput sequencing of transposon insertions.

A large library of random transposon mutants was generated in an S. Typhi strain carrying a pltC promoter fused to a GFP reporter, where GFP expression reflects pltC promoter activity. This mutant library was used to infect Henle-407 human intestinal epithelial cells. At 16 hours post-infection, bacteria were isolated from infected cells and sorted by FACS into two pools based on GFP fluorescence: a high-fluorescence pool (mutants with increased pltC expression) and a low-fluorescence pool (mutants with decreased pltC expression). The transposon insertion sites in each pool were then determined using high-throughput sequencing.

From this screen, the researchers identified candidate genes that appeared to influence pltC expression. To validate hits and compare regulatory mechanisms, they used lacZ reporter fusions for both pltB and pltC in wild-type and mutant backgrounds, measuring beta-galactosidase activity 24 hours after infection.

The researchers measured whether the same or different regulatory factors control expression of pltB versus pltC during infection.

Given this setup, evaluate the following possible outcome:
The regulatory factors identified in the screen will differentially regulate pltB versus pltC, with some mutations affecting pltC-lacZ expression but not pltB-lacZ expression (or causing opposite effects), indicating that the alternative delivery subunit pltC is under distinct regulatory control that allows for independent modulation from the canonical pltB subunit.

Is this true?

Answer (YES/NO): YES